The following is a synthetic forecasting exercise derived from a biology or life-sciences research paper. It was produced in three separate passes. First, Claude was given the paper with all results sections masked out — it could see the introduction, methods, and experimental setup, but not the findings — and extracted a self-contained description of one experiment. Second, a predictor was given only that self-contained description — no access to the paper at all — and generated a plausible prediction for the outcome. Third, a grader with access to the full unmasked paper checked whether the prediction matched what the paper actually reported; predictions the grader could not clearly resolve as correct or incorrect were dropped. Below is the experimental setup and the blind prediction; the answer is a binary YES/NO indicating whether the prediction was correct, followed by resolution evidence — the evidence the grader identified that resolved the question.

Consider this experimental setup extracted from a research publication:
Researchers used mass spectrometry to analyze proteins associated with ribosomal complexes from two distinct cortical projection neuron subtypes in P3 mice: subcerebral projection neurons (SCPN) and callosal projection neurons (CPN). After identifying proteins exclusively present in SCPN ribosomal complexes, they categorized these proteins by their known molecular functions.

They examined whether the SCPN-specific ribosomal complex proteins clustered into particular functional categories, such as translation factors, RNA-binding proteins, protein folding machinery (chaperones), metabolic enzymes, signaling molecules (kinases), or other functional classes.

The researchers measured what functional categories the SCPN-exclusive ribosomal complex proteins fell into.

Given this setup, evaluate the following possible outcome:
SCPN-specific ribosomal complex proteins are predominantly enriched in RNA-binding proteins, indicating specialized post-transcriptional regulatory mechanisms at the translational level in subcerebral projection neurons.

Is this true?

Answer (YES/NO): NO